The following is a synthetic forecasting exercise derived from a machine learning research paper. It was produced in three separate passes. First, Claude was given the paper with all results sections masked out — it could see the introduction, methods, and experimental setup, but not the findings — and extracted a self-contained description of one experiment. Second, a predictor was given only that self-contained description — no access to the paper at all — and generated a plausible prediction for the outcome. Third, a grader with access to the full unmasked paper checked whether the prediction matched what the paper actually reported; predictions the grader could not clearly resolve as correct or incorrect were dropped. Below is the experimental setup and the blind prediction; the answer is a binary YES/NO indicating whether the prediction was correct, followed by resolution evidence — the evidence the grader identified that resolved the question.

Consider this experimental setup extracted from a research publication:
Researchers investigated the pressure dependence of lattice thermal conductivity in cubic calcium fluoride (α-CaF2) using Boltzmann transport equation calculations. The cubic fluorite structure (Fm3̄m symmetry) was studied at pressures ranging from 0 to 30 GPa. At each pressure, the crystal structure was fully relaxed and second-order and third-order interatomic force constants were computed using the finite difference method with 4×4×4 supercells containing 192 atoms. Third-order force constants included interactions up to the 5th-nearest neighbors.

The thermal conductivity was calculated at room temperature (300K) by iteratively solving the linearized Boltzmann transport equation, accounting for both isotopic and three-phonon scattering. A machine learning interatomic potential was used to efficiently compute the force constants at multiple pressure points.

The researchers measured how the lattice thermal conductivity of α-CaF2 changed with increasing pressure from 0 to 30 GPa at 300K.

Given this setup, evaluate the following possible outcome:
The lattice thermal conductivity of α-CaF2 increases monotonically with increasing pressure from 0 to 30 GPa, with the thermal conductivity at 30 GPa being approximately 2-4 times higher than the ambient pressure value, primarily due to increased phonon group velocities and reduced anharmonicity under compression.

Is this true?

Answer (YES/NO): NO